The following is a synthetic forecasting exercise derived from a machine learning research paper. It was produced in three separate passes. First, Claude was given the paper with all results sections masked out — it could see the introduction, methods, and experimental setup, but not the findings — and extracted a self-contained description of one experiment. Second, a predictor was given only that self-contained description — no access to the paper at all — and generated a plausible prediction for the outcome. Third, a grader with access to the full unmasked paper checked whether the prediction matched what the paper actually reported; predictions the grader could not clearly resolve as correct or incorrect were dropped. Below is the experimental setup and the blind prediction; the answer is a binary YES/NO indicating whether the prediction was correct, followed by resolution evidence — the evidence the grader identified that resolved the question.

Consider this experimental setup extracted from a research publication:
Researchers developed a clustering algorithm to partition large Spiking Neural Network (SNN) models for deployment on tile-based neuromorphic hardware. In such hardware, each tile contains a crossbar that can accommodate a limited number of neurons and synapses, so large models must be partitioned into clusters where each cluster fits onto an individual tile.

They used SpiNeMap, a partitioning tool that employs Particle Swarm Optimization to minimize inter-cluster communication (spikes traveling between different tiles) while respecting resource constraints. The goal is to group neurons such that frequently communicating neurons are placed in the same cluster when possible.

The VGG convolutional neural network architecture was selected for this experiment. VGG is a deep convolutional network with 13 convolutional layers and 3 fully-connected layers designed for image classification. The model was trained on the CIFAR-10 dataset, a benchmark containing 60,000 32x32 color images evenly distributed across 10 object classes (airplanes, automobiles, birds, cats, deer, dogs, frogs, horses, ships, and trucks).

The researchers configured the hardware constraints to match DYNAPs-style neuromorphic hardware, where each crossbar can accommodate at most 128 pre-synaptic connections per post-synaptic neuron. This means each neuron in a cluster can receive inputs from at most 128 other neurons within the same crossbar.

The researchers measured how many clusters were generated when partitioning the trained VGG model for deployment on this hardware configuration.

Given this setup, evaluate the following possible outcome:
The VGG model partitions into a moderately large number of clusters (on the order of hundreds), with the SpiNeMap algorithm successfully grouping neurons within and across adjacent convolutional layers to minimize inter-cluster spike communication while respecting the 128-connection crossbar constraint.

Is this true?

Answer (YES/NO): NO